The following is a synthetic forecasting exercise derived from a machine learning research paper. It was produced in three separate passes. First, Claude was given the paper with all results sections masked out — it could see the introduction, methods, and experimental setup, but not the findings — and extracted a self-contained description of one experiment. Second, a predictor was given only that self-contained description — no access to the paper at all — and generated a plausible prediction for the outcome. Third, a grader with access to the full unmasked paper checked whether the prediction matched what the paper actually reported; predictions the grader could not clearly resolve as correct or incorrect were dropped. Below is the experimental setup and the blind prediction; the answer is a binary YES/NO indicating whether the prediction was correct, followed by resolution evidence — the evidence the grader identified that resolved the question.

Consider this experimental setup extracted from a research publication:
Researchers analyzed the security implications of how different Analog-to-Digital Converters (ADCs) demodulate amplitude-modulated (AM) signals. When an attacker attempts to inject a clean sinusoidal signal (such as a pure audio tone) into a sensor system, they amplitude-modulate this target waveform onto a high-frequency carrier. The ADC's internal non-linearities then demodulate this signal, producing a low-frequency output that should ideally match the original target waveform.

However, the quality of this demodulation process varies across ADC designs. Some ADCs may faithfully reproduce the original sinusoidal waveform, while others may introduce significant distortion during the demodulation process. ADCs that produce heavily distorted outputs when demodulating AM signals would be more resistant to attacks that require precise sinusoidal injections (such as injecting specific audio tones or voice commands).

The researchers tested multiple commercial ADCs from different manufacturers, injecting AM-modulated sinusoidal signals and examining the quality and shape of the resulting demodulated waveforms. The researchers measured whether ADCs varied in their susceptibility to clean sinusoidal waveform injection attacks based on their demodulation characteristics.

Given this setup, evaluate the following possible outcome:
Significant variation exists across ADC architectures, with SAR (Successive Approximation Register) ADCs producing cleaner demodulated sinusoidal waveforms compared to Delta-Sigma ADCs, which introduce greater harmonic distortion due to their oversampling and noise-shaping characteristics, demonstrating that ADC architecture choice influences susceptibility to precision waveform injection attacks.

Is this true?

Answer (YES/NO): NO